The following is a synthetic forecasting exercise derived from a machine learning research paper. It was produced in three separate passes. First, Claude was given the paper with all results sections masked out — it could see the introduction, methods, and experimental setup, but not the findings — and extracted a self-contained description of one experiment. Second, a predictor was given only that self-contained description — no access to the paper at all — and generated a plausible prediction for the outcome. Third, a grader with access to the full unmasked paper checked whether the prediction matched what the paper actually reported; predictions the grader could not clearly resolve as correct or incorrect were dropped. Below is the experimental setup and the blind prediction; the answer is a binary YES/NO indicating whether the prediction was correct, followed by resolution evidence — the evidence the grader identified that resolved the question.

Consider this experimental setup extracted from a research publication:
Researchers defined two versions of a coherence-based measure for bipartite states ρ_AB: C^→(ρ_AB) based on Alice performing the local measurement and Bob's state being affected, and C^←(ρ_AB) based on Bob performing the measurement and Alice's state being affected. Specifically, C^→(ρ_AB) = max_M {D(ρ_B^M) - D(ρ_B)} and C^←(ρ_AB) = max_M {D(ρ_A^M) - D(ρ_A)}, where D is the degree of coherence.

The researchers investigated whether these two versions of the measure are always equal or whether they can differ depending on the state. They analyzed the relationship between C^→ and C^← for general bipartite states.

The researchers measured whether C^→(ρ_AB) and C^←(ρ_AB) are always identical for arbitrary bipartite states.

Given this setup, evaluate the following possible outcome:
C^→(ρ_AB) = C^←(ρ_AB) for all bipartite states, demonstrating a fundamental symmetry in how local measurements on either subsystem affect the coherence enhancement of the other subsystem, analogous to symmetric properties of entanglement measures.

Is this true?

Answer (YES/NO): NO